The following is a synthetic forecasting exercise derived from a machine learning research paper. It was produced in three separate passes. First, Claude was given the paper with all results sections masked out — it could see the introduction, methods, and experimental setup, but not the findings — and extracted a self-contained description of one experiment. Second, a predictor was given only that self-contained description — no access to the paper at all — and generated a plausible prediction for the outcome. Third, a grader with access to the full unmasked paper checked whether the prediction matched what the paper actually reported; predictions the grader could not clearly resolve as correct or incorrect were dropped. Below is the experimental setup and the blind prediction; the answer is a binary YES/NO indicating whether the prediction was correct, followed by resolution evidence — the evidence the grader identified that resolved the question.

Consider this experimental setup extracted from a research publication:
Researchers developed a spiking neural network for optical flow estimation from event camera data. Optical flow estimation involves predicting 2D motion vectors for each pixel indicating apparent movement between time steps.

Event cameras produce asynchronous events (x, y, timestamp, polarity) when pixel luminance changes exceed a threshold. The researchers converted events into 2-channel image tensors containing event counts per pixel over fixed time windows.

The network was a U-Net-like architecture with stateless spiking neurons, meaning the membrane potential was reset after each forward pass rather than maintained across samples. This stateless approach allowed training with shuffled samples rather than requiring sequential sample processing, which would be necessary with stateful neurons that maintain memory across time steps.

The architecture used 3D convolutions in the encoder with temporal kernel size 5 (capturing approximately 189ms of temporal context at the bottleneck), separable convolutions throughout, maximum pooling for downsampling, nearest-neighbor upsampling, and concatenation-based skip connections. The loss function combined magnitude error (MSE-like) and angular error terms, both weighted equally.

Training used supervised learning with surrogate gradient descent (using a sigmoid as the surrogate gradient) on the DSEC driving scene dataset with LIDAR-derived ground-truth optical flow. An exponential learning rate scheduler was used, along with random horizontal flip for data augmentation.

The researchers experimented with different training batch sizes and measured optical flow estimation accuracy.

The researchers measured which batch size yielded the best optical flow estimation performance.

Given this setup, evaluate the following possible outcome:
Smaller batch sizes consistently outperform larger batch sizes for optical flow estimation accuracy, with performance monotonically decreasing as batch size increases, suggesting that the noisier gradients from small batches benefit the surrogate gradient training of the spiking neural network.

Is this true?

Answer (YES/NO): NO